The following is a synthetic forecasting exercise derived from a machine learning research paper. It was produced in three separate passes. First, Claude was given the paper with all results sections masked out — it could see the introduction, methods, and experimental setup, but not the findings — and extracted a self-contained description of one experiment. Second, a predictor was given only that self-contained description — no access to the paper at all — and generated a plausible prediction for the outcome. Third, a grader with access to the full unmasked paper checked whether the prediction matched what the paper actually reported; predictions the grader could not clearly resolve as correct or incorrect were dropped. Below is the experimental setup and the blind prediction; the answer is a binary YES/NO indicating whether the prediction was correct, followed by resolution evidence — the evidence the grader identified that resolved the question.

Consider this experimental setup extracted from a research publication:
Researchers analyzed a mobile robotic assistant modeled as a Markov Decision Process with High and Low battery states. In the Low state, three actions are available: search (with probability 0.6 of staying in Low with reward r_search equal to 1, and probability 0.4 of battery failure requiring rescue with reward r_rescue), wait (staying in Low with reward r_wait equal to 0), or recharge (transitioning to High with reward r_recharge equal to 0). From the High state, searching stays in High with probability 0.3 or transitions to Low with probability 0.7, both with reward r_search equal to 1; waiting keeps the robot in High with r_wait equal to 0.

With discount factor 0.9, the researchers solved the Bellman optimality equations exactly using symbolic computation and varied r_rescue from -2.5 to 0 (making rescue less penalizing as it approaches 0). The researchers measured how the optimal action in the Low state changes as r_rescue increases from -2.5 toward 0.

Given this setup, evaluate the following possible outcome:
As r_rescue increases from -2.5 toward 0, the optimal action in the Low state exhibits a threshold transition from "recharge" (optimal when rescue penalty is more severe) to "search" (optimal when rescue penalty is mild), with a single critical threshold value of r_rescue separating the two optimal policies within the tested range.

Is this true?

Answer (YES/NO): YES